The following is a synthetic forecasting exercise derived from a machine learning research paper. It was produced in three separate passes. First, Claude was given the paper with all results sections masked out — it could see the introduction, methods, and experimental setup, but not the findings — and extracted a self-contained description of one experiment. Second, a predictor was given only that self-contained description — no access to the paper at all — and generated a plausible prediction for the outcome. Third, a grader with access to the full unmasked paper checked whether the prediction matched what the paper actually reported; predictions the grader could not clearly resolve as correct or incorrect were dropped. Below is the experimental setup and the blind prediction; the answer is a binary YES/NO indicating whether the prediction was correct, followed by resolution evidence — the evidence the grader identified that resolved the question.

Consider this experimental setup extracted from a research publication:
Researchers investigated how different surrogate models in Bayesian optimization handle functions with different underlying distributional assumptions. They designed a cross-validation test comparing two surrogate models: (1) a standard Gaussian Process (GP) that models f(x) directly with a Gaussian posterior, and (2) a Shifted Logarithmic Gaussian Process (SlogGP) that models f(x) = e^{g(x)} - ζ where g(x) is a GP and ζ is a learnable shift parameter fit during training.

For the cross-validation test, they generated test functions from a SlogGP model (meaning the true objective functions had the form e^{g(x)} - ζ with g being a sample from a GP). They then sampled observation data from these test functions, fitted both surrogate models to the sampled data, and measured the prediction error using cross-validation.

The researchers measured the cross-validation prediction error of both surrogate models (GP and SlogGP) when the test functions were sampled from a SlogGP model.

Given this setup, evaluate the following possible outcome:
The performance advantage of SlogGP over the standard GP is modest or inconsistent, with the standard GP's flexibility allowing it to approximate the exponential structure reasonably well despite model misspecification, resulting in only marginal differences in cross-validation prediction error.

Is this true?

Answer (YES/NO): NO